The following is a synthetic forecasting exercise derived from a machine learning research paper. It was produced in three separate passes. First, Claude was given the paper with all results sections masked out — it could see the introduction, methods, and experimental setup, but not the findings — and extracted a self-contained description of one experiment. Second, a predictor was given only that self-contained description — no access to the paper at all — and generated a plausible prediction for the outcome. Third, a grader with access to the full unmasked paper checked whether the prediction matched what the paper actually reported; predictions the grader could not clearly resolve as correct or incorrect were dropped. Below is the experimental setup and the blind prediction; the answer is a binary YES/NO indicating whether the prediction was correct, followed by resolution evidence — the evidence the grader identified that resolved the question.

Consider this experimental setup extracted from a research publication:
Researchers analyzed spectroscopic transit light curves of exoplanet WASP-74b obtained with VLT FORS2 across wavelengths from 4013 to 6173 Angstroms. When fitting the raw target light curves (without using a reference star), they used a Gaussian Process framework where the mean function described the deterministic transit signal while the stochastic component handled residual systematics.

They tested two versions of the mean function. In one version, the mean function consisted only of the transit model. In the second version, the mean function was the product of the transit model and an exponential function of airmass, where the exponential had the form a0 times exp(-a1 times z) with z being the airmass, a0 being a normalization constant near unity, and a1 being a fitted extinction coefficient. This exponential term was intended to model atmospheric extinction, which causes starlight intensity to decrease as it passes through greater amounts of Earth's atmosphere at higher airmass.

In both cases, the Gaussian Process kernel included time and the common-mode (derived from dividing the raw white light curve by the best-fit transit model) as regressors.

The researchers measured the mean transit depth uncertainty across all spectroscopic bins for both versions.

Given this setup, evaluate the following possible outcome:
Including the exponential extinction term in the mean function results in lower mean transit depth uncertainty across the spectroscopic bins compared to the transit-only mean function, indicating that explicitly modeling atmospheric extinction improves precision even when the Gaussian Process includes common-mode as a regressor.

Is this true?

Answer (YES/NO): YES